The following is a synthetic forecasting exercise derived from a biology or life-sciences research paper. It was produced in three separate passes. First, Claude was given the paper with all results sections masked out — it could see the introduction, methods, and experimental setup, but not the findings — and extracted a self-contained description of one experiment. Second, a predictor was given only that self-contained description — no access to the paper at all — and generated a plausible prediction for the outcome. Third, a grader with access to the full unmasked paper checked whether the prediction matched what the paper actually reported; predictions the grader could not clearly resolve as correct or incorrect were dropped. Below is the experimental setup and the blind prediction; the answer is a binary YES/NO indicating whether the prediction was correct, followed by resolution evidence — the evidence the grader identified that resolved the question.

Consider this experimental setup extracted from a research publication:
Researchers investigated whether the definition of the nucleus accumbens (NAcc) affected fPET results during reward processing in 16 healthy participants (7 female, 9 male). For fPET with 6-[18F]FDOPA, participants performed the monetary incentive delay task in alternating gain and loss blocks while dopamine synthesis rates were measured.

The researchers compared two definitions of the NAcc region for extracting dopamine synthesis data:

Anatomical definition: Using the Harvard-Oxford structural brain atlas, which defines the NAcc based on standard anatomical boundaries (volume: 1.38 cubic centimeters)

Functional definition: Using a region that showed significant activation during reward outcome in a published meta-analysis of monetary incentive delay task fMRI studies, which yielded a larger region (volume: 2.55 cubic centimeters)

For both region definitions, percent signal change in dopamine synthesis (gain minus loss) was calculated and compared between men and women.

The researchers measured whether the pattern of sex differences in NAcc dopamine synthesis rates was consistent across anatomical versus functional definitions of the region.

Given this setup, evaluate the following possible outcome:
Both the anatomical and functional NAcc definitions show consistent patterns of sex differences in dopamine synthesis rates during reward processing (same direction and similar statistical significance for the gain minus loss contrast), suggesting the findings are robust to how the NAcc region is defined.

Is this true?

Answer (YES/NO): YES